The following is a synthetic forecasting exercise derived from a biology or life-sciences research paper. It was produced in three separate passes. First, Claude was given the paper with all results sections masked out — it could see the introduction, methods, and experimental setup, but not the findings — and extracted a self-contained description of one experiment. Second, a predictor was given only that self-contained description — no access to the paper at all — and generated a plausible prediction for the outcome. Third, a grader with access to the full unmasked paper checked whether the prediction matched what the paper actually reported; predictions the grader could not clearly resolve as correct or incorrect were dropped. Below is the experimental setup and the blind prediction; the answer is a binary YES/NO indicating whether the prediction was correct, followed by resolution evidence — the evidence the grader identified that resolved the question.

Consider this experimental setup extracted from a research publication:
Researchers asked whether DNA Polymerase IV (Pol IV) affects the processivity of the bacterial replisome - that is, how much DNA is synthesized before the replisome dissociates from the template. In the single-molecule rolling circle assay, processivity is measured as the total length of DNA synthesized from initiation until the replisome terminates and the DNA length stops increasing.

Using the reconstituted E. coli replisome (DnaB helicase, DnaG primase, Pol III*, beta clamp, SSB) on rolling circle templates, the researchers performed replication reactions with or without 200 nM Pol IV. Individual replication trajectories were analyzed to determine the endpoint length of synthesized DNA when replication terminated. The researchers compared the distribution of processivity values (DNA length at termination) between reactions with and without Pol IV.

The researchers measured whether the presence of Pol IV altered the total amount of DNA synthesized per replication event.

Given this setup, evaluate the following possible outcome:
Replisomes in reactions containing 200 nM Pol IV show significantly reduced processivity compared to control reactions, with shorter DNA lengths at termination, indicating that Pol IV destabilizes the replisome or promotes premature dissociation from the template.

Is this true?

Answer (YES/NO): YES